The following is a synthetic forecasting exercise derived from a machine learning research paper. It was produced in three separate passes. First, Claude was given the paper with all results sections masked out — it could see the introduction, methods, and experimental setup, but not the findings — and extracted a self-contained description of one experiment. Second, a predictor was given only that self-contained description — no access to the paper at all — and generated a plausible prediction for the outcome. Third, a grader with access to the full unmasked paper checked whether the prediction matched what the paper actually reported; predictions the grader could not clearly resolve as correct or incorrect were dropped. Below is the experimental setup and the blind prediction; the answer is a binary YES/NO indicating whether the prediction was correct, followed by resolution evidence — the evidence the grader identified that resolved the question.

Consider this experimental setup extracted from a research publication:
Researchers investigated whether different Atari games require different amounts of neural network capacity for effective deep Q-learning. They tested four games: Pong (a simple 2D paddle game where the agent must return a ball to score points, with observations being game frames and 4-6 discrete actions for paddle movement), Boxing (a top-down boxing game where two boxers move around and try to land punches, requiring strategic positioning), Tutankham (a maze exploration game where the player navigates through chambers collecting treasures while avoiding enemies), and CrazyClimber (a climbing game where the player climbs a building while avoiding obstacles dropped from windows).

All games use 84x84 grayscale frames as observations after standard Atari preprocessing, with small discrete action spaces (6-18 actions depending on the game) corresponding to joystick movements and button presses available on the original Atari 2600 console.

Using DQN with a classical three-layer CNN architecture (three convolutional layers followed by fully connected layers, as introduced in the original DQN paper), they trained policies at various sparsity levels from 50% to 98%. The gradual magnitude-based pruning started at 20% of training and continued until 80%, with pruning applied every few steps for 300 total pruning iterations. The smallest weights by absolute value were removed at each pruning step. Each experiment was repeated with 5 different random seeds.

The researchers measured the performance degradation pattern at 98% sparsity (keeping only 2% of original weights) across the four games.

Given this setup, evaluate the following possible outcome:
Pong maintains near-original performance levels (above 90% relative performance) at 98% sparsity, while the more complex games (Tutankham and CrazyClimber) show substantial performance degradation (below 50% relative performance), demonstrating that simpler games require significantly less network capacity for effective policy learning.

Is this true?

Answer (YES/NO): NO